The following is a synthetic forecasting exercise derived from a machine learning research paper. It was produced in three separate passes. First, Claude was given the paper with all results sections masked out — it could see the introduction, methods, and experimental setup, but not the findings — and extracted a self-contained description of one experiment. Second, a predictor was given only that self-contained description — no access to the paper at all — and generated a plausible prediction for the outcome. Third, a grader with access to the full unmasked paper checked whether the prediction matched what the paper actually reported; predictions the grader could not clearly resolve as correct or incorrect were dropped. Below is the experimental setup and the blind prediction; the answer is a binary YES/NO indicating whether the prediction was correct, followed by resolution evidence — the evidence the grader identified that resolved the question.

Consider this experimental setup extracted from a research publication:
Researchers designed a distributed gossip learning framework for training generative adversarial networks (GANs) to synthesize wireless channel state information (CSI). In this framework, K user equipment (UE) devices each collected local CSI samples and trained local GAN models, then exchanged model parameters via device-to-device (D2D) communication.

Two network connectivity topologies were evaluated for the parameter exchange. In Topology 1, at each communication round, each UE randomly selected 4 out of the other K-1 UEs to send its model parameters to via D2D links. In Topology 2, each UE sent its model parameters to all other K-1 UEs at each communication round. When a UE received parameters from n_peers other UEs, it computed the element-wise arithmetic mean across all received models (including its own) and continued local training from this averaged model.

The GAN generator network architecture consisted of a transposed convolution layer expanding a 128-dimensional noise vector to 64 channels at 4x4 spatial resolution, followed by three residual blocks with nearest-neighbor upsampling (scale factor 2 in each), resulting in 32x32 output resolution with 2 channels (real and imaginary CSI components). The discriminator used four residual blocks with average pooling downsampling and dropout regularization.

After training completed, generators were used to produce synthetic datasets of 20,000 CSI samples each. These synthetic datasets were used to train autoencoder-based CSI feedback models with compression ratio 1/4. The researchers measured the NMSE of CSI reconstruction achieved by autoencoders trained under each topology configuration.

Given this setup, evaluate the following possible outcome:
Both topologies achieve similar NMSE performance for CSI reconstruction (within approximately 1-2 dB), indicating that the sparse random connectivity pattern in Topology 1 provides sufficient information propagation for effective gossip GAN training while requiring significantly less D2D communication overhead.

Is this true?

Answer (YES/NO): NO